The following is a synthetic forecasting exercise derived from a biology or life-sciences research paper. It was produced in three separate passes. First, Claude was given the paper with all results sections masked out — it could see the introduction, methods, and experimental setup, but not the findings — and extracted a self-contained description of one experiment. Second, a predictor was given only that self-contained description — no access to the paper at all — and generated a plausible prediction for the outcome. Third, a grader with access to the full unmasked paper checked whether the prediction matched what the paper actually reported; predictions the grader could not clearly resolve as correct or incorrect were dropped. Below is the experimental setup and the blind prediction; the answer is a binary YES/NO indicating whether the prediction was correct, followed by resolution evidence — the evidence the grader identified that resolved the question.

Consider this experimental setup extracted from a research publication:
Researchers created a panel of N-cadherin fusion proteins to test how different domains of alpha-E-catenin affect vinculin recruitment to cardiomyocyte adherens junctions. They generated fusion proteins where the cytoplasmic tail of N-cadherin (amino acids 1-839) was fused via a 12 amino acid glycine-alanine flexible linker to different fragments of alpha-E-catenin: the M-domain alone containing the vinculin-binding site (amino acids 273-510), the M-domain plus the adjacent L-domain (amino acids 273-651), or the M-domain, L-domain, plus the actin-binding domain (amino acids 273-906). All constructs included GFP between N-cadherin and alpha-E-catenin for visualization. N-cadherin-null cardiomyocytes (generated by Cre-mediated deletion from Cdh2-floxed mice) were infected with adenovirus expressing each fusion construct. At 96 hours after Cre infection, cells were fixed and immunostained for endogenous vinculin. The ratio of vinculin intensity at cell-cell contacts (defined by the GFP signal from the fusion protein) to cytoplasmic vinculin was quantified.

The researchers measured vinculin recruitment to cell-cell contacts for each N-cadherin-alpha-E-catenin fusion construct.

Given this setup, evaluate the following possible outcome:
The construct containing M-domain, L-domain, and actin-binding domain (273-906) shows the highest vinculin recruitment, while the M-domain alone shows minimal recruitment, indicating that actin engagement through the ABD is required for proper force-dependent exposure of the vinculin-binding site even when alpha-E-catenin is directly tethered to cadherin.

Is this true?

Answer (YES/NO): NO